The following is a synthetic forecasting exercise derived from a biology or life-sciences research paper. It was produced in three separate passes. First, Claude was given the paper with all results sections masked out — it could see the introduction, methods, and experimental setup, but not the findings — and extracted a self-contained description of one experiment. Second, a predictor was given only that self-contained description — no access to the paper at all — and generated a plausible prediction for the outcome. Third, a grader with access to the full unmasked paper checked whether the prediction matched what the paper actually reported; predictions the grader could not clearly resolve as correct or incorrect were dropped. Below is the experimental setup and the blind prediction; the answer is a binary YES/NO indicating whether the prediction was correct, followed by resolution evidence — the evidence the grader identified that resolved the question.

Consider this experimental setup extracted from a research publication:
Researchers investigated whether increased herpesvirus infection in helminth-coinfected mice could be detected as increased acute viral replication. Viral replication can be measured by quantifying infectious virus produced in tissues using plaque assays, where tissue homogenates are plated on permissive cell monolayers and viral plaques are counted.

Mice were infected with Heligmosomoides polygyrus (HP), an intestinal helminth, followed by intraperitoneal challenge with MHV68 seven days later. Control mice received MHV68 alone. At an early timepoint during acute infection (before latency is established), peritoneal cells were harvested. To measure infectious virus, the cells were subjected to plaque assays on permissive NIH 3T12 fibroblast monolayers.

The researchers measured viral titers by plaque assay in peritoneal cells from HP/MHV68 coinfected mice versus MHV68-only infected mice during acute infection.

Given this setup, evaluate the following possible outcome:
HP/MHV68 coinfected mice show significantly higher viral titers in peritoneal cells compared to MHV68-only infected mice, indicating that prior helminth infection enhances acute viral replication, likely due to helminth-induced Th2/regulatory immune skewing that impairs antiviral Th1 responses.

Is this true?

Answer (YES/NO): NO